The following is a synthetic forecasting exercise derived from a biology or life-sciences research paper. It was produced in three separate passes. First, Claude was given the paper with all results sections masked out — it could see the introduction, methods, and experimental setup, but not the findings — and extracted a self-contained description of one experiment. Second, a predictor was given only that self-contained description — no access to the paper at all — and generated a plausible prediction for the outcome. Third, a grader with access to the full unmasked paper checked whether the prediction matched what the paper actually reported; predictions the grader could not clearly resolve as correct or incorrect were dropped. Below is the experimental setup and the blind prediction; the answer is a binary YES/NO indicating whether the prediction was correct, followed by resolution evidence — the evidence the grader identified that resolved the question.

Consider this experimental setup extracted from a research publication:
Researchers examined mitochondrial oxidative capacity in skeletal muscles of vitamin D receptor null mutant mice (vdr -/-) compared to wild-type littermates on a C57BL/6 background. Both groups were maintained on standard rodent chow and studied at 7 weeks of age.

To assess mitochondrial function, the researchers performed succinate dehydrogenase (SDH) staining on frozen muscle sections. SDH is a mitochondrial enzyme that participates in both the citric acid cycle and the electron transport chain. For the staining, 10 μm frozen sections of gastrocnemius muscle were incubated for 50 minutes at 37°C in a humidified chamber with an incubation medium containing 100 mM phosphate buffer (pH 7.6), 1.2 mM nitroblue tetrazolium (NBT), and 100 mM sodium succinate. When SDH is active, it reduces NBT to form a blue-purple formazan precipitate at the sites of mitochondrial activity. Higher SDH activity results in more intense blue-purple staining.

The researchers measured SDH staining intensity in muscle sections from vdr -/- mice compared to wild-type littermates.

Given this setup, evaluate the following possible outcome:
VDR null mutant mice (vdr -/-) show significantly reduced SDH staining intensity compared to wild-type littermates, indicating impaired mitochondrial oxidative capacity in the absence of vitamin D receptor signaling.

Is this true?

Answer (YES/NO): NO